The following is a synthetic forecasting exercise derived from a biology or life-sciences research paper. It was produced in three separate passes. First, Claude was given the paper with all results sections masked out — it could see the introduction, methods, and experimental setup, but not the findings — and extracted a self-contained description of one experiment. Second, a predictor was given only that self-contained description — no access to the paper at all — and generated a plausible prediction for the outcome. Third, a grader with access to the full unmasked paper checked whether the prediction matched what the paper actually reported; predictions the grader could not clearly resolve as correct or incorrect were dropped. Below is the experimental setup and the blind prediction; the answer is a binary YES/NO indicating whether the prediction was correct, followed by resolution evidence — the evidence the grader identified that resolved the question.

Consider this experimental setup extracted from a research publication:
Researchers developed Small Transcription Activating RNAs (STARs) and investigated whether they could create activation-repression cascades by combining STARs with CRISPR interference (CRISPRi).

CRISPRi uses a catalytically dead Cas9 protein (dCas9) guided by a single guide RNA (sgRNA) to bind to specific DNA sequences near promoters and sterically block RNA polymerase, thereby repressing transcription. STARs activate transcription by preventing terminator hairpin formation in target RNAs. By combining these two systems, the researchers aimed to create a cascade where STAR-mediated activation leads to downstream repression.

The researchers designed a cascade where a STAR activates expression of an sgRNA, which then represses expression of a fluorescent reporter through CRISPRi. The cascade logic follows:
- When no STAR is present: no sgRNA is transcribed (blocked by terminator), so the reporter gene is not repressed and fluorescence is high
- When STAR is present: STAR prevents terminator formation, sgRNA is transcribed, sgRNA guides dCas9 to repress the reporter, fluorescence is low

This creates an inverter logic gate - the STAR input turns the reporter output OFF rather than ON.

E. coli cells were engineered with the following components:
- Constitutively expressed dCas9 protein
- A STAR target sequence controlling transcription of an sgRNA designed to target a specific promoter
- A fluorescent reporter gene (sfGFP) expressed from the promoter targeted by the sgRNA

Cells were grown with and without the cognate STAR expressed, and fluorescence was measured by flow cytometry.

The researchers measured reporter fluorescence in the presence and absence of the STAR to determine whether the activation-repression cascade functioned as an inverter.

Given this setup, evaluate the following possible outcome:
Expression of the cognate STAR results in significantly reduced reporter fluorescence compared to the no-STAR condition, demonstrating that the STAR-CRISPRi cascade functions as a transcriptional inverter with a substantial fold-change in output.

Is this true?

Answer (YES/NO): YES